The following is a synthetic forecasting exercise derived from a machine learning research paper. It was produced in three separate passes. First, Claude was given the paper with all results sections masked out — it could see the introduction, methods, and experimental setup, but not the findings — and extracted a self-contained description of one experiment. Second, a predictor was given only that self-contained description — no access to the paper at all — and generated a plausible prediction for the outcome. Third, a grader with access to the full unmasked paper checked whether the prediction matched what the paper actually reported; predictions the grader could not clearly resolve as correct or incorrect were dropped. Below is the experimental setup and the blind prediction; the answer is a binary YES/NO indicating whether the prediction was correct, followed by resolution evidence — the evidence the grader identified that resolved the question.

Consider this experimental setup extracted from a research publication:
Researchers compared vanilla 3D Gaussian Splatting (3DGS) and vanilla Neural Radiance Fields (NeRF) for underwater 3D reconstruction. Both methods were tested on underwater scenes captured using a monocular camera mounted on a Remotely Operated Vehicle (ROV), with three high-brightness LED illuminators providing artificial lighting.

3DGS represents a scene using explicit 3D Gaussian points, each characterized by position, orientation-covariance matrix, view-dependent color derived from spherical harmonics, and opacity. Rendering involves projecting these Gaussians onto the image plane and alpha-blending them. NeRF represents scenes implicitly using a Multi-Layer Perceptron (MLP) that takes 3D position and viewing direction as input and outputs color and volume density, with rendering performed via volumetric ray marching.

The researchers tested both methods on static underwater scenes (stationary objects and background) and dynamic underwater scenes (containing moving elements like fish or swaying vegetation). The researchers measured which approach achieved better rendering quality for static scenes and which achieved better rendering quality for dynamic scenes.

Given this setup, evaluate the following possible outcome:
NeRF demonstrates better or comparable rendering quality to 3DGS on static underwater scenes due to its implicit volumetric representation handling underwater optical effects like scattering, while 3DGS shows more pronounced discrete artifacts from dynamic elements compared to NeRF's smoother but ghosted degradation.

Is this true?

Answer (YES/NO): NO